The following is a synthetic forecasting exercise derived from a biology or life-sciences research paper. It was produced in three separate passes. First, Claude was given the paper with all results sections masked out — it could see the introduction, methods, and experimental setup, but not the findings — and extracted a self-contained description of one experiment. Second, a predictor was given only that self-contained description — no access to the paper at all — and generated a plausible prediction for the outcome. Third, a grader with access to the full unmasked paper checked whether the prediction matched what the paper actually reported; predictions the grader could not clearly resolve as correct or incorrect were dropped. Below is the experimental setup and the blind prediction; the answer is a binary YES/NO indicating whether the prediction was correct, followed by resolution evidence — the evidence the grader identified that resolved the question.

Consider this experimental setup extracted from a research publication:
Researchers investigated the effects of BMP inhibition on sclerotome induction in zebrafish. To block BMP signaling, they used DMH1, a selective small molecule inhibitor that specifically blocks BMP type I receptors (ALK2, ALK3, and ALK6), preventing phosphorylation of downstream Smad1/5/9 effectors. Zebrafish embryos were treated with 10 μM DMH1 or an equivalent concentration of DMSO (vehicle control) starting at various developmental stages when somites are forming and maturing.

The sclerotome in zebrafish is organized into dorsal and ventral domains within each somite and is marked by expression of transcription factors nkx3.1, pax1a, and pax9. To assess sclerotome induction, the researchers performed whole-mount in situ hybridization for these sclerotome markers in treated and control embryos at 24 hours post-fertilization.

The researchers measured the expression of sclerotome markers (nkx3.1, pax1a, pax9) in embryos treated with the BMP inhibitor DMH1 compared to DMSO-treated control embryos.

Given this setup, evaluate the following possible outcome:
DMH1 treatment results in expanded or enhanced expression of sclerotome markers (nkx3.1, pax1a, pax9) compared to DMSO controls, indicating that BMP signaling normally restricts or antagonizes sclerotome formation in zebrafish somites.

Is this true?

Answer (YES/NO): NO